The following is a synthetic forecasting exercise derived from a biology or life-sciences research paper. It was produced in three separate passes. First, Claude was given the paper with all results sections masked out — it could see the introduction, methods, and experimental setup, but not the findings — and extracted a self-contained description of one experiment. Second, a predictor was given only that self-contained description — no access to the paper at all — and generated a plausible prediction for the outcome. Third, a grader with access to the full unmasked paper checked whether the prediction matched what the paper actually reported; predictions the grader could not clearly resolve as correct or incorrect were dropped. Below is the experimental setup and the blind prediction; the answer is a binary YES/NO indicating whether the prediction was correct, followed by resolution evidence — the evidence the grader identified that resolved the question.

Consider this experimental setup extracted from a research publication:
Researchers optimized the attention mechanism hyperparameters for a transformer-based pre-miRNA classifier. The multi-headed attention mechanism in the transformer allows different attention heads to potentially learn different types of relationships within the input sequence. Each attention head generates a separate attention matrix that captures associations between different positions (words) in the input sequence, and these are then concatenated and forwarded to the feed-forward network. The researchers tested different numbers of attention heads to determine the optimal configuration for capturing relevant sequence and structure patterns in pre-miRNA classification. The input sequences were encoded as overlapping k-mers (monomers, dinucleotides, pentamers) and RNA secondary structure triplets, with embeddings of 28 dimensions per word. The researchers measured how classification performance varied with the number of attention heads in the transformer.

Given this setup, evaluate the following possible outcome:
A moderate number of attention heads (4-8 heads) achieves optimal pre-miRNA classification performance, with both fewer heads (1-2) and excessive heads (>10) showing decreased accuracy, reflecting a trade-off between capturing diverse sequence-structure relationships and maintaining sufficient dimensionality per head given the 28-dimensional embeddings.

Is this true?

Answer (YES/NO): NO